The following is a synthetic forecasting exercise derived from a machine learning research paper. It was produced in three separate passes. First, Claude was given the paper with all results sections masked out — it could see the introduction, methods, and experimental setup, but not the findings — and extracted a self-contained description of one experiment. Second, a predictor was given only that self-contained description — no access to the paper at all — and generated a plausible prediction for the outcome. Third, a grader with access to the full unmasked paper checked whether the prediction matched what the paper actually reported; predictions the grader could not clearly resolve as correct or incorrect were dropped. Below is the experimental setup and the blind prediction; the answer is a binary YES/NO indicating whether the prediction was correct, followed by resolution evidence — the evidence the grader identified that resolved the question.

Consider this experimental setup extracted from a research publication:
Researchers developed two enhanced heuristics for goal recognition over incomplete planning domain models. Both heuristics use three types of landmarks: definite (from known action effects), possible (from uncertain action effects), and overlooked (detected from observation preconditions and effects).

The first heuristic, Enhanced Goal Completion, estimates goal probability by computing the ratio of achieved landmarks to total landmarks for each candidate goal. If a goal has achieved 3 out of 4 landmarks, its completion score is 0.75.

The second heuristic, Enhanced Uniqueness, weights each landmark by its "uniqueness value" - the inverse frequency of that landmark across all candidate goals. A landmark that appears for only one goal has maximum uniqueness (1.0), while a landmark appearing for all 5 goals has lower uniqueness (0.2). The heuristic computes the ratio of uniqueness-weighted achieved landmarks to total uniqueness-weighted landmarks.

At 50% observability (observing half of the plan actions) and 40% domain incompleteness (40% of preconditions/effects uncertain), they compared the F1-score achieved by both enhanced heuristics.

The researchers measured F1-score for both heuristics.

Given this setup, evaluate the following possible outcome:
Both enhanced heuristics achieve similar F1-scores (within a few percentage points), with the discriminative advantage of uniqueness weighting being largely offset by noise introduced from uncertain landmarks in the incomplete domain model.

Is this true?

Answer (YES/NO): NO